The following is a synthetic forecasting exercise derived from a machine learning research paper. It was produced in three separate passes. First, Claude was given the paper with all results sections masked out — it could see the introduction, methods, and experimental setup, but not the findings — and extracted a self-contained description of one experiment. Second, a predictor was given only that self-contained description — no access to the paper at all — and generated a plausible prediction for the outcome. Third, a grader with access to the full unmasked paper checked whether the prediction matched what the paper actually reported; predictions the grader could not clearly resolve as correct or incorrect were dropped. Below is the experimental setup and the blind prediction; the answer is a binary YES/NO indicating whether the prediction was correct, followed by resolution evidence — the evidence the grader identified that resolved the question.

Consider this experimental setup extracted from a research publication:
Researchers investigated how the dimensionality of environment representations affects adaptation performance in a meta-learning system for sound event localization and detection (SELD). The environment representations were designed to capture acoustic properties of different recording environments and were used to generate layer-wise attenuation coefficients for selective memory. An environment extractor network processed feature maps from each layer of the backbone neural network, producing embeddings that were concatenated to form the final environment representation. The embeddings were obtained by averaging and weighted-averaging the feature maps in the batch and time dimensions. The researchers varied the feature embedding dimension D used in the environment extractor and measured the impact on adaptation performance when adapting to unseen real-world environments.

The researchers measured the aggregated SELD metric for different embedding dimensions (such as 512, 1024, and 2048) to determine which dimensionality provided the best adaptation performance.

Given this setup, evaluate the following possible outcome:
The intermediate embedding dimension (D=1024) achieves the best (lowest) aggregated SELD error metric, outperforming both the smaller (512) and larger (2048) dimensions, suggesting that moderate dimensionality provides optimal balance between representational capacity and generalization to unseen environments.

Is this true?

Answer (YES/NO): NO